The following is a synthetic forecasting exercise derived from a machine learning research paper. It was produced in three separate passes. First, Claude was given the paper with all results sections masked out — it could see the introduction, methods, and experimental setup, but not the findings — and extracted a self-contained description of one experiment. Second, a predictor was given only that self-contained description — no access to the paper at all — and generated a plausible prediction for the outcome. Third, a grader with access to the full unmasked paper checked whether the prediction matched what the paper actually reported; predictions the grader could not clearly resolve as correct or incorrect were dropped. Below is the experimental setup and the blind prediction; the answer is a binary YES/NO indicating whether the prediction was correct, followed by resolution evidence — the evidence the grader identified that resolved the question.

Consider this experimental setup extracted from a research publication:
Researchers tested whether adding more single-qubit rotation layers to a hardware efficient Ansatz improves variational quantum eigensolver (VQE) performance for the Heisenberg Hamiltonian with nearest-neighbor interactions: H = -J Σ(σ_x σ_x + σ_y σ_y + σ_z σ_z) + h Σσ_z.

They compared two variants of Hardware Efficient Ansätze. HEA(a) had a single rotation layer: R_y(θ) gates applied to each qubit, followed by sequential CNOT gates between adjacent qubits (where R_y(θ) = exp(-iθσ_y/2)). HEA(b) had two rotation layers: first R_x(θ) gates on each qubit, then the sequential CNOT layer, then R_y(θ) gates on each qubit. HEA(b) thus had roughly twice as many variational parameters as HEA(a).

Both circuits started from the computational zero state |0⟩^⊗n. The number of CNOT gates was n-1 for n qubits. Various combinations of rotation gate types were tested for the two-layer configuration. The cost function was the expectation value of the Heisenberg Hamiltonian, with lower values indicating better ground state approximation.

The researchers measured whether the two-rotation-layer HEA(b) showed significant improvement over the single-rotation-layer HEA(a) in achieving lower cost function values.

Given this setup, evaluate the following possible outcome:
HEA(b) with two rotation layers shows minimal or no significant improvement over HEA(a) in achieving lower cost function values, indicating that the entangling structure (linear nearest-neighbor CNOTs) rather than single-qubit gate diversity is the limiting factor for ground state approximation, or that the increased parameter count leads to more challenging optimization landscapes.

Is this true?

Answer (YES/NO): NO